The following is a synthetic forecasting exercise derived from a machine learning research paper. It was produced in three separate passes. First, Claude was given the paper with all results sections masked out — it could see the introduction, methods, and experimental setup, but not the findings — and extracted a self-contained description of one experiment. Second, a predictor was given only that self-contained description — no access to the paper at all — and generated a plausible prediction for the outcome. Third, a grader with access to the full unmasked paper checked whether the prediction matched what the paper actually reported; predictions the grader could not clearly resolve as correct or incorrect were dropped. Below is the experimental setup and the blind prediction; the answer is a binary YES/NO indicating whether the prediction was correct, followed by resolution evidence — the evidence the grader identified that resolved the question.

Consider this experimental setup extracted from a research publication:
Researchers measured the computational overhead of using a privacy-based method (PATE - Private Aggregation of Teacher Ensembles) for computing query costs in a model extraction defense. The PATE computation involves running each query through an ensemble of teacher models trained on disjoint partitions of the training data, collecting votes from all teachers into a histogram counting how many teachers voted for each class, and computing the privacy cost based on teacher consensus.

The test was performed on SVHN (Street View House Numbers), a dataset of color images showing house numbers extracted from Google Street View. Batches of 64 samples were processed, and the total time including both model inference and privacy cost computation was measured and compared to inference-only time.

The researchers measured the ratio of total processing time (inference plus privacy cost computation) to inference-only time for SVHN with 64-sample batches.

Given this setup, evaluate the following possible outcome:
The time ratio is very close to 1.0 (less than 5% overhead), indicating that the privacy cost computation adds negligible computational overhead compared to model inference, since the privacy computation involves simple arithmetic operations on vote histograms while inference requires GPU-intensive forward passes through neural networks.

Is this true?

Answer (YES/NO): NO